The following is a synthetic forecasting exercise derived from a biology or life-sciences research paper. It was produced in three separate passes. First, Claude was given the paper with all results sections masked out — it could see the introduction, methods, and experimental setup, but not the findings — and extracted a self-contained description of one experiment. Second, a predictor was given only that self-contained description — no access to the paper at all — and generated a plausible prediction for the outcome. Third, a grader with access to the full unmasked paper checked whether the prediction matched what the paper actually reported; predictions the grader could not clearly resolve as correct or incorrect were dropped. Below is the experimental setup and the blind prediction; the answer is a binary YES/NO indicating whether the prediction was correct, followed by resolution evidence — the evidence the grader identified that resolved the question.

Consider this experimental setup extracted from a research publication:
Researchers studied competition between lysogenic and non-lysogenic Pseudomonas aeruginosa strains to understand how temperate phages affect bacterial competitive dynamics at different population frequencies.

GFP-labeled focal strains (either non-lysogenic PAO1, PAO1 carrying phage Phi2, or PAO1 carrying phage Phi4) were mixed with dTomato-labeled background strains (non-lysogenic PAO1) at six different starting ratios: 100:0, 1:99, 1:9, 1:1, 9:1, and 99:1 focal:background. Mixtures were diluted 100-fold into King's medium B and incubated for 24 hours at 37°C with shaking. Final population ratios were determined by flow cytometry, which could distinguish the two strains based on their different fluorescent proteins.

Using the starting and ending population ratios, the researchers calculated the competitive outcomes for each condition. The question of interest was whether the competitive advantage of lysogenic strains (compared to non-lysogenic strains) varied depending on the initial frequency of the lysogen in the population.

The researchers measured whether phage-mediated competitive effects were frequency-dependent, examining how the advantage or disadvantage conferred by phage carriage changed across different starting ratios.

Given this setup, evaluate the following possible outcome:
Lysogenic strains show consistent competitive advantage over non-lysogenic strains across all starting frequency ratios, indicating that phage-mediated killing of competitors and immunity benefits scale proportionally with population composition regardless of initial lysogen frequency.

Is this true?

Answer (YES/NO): NO